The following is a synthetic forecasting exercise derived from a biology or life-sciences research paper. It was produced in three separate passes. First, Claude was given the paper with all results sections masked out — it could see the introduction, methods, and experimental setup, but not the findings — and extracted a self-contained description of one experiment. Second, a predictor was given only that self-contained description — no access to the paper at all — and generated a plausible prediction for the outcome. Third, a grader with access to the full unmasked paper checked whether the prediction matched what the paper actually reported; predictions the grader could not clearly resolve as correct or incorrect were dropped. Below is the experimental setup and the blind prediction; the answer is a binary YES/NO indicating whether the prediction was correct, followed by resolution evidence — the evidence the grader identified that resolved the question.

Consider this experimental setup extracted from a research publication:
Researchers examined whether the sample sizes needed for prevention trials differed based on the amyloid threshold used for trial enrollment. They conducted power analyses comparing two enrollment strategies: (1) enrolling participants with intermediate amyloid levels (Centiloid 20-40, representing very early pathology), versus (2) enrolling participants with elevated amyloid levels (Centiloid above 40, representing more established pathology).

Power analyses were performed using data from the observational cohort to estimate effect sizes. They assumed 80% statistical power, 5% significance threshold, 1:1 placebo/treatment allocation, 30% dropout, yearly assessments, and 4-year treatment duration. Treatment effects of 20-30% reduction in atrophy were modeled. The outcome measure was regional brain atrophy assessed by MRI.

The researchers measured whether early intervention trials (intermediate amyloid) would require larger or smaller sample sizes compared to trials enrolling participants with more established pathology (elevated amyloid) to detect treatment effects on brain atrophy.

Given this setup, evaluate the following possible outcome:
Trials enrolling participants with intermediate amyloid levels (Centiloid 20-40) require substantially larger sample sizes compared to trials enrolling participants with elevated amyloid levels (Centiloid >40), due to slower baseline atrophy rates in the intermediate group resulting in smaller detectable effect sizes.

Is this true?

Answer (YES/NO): YES